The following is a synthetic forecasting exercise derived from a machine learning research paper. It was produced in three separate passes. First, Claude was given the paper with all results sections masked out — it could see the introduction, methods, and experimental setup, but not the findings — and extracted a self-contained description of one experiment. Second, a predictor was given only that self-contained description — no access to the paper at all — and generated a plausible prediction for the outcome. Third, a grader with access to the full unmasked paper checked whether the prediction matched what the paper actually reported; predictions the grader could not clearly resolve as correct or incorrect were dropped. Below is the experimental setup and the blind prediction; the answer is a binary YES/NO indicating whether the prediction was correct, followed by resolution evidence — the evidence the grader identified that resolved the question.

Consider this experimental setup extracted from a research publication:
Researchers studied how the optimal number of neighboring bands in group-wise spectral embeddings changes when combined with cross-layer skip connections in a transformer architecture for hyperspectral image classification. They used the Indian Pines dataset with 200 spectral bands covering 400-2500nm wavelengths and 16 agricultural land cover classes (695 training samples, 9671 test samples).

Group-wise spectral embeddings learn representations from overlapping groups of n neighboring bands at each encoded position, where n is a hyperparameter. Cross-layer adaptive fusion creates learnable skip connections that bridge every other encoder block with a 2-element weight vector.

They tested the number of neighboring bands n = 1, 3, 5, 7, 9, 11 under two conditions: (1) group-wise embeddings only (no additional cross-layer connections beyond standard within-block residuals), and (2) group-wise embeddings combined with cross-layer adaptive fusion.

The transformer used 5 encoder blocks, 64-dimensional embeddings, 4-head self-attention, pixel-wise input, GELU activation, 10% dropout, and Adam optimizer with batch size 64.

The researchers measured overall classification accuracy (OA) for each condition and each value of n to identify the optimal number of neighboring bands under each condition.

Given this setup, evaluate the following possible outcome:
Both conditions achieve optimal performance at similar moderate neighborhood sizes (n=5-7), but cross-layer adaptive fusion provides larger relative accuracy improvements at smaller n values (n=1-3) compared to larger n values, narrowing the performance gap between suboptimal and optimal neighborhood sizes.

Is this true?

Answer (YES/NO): NO